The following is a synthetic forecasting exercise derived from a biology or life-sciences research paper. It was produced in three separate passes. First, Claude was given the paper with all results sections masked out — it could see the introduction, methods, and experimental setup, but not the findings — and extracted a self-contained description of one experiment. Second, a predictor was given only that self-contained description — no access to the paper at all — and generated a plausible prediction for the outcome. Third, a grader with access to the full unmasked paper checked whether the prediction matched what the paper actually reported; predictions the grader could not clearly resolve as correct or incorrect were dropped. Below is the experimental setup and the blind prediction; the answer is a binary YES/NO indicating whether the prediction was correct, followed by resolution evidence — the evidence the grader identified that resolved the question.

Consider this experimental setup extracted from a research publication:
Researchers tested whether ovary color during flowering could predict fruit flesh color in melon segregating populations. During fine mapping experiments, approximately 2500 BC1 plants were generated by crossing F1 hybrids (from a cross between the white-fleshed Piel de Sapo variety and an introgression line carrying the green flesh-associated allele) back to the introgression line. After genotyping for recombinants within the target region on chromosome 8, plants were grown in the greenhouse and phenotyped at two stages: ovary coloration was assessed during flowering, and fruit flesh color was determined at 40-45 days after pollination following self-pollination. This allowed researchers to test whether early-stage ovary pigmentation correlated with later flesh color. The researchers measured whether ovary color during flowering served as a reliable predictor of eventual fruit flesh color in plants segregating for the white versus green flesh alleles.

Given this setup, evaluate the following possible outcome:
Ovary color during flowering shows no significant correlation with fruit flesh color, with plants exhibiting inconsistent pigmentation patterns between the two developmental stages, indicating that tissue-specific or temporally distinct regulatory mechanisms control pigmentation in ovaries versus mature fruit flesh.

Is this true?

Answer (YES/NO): NO